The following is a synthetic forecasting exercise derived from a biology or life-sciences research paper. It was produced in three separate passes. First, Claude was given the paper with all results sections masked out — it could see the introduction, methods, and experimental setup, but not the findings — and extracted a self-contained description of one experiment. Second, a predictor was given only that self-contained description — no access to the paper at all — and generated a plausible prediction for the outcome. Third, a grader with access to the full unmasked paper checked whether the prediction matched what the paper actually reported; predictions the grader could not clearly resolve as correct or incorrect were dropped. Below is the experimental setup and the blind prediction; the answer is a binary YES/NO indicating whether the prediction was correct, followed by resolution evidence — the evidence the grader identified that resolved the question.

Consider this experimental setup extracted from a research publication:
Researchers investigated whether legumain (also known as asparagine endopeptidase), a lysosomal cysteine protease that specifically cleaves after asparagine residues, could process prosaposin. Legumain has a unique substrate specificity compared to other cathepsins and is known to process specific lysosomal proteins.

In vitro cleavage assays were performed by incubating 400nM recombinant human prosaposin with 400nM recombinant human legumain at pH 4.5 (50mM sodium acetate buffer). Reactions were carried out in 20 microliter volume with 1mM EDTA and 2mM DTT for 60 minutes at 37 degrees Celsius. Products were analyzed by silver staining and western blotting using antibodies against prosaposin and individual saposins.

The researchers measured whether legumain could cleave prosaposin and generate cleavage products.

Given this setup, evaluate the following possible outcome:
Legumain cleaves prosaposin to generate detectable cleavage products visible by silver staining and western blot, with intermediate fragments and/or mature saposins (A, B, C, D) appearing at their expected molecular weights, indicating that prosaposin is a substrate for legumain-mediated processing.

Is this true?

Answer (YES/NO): YES